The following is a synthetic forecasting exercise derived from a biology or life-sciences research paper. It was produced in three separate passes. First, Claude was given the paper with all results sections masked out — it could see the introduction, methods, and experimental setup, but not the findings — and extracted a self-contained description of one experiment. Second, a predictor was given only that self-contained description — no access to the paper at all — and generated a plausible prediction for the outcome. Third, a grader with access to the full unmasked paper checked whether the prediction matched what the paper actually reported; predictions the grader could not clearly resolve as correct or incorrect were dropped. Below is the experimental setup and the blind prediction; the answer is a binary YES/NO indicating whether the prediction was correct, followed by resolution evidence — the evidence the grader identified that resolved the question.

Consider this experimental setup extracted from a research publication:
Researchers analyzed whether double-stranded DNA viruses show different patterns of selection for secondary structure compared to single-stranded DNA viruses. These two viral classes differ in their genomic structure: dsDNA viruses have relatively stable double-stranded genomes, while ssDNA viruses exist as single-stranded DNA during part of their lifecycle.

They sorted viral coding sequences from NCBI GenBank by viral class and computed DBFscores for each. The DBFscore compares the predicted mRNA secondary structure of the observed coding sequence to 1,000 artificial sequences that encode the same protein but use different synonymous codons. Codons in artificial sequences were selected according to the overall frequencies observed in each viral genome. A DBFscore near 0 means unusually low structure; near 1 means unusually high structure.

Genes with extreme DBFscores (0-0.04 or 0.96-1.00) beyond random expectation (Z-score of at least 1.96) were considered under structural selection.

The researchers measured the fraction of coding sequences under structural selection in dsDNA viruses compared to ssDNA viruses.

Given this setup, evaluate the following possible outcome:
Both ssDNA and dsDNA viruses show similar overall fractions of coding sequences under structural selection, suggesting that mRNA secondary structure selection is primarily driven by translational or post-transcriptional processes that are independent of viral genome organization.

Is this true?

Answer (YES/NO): NO